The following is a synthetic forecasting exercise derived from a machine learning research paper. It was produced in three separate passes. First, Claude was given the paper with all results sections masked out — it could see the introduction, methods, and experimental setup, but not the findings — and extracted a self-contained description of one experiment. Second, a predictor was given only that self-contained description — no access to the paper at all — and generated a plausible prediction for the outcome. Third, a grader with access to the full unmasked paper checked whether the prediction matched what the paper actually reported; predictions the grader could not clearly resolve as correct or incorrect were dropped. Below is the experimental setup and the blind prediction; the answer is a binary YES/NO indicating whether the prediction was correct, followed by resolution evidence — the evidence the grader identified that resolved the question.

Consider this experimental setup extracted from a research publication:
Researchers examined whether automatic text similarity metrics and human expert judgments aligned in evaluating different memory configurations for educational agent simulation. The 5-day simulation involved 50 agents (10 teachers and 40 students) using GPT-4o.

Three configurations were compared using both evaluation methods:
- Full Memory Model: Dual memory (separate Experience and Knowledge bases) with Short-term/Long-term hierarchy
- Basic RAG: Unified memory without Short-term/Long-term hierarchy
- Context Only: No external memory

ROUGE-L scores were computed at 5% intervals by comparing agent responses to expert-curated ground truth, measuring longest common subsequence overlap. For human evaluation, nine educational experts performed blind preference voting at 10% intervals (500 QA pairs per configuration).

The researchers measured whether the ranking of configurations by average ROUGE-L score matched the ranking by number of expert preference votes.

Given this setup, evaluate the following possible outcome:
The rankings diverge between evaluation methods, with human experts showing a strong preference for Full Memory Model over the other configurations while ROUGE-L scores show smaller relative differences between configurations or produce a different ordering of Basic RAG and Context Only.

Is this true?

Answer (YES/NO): NO